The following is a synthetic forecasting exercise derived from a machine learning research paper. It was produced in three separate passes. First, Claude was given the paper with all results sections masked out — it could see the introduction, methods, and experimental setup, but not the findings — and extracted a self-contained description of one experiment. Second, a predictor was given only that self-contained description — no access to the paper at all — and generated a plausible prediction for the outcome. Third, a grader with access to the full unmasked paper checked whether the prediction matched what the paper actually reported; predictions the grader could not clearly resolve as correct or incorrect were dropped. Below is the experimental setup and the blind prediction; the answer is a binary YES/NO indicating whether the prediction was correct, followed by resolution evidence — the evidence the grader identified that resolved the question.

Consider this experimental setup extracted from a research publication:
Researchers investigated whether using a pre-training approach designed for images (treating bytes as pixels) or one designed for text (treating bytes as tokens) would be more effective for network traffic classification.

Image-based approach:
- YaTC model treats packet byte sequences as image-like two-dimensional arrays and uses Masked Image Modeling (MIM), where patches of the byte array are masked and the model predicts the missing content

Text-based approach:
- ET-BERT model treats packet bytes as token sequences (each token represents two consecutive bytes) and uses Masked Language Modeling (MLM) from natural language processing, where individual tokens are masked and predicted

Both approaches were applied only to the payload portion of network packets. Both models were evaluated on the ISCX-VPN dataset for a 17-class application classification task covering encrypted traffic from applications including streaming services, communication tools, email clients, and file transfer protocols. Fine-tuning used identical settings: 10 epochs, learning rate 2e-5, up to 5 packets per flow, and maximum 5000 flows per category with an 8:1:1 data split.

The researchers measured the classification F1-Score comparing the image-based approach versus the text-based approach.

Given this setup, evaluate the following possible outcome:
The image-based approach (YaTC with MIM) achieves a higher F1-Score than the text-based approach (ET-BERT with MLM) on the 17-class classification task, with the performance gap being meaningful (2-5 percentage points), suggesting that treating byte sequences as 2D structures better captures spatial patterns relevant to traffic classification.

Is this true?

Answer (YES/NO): NO